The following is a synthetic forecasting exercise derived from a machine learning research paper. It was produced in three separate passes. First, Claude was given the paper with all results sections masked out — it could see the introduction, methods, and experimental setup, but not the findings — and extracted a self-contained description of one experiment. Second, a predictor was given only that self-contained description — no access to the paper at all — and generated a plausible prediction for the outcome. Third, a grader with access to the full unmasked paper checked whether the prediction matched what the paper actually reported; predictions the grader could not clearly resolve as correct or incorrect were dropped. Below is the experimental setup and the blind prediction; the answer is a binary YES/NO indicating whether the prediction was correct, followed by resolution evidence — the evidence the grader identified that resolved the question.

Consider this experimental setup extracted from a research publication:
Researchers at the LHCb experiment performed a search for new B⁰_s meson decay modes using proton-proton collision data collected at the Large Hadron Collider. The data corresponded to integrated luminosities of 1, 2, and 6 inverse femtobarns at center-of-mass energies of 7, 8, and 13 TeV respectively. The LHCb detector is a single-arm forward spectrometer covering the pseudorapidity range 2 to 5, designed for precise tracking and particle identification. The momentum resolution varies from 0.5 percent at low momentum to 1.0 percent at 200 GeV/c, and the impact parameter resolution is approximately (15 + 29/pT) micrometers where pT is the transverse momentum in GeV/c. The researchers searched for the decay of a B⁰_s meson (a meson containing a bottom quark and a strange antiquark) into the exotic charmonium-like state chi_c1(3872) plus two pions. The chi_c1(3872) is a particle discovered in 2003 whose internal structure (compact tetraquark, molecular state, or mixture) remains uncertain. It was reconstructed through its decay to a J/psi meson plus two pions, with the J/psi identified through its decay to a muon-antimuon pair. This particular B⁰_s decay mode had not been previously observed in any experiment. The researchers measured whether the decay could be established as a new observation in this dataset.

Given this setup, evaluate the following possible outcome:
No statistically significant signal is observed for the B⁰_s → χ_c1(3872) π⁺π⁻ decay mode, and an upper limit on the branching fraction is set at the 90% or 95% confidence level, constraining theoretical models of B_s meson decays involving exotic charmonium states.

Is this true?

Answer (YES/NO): NO